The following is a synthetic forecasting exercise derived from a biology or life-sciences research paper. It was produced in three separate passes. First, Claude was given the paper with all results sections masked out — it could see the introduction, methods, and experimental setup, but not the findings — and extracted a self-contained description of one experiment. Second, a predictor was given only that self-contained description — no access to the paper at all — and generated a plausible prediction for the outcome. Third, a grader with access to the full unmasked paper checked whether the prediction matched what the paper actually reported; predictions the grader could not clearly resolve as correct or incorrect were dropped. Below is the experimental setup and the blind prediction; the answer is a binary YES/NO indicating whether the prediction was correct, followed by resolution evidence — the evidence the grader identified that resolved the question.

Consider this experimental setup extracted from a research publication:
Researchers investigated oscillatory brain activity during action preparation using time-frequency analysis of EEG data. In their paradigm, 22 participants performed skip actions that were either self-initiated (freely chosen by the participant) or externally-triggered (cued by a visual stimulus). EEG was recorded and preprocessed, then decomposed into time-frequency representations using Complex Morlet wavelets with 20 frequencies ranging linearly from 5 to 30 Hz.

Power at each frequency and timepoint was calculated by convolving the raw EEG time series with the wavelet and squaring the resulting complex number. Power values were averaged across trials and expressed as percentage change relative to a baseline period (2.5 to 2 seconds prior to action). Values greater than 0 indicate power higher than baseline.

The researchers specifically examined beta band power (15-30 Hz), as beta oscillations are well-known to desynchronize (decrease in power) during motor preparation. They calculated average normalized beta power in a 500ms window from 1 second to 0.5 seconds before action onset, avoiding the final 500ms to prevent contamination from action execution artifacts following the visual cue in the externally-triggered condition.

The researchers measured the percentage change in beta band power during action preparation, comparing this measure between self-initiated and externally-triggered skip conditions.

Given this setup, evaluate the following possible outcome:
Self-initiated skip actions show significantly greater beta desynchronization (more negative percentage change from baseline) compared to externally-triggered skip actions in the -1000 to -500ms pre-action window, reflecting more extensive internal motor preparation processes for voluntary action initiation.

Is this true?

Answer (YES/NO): YES